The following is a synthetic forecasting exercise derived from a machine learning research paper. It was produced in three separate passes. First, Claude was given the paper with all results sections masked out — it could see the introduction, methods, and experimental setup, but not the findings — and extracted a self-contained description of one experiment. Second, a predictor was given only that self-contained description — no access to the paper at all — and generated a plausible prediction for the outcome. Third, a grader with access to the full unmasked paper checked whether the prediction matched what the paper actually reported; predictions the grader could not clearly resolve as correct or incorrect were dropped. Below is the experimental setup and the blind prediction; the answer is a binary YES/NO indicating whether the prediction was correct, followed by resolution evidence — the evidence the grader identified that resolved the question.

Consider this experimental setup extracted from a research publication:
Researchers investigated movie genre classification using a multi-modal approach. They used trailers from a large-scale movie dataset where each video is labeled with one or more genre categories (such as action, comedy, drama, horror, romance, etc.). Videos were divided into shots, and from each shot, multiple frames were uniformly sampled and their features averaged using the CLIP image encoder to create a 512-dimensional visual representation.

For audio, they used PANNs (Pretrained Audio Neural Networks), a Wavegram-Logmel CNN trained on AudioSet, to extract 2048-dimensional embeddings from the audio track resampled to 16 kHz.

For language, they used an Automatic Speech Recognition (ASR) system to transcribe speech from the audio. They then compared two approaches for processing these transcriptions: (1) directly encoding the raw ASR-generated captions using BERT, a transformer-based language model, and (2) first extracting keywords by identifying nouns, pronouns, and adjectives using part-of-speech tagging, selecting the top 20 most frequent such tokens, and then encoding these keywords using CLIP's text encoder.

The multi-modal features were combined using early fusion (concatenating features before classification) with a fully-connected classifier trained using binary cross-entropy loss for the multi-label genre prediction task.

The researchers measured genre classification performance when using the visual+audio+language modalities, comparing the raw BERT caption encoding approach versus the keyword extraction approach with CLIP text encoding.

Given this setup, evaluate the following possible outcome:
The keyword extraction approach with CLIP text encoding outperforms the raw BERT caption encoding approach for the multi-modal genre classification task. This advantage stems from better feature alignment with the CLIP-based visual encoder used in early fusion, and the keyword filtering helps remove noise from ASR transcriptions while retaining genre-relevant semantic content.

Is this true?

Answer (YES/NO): YES